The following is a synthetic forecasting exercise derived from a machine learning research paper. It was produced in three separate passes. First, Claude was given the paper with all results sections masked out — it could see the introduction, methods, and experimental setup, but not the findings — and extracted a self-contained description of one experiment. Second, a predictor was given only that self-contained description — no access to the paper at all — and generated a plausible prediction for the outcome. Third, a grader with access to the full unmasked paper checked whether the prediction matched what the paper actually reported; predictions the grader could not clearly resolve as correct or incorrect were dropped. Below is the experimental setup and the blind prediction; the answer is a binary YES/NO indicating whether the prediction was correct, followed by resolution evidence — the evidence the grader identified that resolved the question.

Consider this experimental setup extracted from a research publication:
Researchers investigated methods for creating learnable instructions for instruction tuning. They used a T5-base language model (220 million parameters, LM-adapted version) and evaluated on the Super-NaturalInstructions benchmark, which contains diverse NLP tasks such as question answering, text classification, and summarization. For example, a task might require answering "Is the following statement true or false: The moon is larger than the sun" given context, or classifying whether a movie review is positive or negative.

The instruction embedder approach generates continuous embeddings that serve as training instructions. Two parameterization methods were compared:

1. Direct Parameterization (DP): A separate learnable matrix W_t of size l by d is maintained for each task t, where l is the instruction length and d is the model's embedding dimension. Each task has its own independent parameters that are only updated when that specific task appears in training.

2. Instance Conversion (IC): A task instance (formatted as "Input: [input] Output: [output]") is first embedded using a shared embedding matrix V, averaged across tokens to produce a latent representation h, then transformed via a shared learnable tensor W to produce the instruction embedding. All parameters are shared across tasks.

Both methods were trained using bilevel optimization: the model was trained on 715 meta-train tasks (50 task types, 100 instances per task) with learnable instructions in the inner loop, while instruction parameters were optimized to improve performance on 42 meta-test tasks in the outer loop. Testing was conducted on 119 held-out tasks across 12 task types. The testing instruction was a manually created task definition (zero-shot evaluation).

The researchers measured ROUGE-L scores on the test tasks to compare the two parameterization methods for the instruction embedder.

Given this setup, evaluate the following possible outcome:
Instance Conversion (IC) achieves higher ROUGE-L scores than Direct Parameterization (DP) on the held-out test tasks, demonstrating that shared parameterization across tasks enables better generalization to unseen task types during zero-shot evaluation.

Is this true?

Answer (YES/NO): YES